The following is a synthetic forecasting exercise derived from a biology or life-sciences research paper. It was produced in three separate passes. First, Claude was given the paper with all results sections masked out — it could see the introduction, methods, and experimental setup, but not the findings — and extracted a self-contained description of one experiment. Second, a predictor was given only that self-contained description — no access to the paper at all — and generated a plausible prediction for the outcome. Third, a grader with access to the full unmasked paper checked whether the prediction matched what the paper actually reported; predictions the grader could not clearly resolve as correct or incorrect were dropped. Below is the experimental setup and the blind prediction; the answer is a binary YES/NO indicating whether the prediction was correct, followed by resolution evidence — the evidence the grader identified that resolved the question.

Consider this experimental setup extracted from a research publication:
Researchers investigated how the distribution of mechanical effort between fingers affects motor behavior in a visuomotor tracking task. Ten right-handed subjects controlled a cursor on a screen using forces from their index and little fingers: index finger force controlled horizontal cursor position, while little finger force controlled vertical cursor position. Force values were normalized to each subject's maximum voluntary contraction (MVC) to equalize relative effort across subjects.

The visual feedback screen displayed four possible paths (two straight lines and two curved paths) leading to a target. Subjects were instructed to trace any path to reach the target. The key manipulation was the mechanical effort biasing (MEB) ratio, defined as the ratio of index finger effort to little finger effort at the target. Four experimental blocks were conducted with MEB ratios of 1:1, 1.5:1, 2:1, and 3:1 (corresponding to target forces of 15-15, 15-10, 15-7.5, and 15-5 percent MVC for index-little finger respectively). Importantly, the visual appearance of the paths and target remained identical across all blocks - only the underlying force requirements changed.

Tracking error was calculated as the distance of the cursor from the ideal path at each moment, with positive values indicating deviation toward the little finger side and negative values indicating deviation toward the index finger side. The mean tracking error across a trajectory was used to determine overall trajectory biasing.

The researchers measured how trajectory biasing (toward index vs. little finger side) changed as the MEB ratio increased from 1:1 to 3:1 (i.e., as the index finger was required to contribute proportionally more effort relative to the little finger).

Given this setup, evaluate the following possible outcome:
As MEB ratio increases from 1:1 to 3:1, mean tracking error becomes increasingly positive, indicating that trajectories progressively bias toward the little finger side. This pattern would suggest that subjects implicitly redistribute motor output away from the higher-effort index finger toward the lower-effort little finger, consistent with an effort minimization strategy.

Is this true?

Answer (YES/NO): NO